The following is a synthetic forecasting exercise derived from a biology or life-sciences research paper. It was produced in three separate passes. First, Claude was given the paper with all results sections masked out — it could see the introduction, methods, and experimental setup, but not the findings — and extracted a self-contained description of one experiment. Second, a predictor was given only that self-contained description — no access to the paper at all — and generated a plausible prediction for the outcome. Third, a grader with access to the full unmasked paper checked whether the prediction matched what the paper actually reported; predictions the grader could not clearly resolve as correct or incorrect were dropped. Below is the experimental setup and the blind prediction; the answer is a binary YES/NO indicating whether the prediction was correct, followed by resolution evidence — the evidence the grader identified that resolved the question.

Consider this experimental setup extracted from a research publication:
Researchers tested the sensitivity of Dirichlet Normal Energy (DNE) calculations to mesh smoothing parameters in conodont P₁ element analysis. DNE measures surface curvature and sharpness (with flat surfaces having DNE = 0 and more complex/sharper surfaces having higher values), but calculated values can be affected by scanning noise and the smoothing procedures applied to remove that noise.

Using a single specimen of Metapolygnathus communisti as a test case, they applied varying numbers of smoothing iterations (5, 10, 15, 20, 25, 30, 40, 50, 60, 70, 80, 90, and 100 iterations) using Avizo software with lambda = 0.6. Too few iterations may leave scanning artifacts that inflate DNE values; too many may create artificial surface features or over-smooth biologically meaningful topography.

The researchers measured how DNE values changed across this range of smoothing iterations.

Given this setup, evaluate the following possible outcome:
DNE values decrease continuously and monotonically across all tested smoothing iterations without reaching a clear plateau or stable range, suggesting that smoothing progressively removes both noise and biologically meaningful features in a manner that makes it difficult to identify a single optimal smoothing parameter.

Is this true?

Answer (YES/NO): NO